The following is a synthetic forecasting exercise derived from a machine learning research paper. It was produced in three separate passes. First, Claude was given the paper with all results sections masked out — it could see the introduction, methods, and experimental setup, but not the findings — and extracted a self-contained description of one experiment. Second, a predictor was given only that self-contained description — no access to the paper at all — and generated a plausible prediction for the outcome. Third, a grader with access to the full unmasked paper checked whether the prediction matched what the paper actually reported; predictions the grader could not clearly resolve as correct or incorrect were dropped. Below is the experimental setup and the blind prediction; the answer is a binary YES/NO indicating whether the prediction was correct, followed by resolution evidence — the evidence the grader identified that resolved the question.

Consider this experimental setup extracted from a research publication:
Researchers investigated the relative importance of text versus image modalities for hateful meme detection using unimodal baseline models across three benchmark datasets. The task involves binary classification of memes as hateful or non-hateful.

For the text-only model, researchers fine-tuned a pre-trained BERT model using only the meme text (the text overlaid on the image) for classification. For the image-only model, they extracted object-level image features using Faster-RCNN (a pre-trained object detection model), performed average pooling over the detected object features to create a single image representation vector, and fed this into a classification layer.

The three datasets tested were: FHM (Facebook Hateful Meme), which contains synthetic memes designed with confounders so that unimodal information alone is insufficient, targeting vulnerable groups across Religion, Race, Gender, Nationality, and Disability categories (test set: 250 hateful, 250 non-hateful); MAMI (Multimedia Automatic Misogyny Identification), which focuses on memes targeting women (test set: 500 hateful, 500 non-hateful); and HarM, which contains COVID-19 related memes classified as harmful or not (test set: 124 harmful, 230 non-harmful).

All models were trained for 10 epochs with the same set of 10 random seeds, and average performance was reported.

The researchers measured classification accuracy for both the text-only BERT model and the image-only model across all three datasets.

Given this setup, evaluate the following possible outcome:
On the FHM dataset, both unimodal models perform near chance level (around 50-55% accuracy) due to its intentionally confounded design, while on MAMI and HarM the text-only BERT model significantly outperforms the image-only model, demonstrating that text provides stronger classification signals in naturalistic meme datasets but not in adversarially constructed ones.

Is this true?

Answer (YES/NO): NO